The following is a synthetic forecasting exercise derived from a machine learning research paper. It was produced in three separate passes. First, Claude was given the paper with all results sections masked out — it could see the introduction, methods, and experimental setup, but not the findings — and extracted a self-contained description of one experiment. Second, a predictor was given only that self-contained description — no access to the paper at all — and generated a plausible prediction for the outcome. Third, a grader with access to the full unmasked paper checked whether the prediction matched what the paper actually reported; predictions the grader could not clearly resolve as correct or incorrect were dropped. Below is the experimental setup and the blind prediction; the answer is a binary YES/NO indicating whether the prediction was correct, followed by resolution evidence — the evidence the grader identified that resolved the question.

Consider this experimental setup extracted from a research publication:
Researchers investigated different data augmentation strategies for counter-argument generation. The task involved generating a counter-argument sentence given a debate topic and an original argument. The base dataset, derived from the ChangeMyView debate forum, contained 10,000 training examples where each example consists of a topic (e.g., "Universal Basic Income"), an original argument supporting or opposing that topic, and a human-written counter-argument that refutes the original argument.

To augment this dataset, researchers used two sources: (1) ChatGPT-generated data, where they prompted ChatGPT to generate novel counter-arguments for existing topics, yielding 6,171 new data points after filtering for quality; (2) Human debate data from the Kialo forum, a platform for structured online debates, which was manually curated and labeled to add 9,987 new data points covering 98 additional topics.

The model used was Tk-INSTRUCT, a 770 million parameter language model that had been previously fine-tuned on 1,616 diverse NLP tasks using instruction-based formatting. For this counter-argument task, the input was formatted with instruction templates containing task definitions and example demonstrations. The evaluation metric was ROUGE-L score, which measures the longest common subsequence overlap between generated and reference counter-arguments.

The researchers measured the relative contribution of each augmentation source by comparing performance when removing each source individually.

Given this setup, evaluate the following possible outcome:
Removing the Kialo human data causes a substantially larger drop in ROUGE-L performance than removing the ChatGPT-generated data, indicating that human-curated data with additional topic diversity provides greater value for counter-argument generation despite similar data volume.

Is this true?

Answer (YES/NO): NO